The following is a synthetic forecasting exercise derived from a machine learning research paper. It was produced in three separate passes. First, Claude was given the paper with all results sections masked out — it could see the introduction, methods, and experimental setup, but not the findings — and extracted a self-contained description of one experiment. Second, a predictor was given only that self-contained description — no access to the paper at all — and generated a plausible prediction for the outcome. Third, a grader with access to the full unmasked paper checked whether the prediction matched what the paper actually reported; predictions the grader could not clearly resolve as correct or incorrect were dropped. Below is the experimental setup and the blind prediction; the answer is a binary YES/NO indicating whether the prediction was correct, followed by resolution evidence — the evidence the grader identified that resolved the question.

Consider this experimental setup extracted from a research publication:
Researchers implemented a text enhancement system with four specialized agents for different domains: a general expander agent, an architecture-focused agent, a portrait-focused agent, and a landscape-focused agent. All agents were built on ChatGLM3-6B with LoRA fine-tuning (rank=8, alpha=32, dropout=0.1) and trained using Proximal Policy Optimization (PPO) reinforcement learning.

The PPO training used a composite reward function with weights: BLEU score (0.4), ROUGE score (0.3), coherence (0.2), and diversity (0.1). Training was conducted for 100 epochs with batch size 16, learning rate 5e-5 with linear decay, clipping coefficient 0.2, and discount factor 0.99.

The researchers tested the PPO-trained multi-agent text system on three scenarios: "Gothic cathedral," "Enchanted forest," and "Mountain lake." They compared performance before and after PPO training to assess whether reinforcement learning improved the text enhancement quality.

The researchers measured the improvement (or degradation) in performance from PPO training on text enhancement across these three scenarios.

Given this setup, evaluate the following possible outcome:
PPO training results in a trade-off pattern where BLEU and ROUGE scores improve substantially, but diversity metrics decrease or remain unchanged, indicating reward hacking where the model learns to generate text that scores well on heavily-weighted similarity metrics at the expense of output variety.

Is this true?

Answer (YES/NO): NO